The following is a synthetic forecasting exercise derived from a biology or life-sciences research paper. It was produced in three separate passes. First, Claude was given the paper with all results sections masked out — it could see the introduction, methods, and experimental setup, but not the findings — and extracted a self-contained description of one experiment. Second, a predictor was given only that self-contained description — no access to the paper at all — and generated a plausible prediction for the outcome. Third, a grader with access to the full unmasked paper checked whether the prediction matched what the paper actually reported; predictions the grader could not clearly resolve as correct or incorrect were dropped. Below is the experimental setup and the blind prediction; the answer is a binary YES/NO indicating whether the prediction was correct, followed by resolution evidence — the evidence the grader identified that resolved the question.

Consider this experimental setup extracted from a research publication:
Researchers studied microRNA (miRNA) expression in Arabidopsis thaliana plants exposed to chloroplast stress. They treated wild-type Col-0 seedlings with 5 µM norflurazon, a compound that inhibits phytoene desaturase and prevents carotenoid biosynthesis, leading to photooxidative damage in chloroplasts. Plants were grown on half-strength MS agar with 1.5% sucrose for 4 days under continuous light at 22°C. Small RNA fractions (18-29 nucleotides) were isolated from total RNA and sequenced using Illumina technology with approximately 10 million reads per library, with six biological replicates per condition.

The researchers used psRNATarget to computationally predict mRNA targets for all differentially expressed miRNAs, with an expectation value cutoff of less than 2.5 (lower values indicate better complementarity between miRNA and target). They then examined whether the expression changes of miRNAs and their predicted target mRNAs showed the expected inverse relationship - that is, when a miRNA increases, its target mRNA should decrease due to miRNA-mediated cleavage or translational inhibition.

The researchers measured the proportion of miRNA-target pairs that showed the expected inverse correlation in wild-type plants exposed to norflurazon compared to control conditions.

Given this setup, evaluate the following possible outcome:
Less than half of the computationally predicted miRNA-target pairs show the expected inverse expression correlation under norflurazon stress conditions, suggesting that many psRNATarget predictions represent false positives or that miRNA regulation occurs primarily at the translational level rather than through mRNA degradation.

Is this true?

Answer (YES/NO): YES